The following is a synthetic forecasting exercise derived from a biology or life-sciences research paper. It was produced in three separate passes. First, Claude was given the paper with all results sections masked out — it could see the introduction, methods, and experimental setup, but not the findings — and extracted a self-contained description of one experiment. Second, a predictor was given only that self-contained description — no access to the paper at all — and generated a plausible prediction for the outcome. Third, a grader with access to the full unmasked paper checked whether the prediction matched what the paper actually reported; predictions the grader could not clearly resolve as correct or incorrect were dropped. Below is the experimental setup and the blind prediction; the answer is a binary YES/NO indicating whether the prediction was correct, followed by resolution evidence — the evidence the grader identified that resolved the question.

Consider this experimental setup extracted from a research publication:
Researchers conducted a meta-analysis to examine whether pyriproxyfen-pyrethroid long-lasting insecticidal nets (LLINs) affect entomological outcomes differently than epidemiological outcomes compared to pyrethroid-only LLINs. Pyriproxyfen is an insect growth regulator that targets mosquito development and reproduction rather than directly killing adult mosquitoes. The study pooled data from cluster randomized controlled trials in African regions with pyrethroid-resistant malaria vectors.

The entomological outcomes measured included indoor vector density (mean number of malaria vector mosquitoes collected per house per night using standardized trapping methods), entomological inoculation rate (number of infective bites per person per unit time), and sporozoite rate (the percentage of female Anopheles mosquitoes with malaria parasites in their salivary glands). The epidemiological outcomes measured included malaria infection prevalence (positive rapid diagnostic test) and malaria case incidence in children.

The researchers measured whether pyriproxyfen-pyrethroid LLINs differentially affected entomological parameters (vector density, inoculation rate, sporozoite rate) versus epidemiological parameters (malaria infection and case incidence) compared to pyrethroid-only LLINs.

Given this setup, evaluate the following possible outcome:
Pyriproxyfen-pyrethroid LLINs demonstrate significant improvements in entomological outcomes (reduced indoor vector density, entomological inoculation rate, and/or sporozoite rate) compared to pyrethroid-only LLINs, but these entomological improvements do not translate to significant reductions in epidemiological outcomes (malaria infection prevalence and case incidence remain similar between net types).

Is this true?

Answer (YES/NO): YES